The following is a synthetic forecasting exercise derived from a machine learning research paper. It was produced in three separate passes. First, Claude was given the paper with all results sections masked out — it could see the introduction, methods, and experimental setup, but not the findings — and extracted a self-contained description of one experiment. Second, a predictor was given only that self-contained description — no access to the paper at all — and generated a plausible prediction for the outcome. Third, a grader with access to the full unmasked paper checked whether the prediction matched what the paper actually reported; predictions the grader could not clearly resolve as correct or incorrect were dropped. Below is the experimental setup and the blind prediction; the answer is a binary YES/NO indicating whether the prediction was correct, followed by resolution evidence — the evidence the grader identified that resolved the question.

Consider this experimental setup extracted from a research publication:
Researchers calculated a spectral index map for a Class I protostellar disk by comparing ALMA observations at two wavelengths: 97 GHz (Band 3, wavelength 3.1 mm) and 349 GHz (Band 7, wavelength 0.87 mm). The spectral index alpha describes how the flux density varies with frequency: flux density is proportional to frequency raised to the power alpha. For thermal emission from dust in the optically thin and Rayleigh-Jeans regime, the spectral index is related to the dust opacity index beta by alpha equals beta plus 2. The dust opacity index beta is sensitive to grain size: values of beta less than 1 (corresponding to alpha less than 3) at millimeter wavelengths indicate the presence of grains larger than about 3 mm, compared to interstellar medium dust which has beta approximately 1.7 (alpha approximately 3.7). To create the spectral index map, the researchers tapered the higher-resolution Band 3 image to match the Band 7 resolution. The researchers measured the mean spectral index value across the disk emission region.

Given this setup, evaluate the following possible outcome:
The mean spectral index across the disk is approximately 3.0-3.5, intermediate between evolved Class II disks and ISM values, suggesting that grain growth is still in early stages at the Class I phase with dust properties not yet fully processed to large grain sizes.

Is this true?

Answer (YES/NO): NO